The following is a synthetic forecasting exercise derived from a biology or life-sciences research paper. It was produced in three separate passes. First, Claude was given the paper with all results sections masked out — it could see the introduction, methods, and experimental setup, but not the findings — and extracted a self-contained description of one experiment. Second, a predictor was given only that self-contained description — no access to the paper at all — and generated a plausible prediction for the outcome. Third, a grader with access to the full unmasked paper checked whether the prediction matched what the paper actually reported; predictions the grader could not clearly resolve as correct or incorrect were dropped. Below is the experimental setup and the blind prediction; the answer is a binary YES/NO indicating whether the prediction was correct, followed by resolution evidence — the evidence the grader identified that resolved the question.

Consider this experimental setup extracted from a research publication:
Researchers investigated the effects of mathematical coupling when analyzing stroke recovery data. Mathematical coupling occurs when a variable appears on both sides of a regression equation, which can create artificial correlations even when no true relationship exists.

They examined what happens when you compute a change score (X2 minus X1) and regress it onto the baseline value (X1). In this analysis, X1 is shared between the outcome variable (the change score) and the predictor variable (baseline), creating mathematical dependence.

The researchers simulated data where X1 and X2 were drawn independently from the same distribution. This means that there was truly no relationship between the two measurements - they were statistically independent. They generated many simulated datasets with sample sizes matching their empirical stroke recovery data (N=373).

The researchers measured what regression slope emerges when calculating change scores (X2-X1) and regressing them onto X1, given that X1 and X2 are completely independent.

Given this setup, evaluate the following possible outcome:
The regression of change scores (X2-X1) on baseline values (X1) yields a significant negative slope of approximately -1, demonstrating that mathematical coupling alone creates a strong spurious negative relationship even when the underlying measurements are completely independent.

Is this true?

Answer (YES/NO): NO